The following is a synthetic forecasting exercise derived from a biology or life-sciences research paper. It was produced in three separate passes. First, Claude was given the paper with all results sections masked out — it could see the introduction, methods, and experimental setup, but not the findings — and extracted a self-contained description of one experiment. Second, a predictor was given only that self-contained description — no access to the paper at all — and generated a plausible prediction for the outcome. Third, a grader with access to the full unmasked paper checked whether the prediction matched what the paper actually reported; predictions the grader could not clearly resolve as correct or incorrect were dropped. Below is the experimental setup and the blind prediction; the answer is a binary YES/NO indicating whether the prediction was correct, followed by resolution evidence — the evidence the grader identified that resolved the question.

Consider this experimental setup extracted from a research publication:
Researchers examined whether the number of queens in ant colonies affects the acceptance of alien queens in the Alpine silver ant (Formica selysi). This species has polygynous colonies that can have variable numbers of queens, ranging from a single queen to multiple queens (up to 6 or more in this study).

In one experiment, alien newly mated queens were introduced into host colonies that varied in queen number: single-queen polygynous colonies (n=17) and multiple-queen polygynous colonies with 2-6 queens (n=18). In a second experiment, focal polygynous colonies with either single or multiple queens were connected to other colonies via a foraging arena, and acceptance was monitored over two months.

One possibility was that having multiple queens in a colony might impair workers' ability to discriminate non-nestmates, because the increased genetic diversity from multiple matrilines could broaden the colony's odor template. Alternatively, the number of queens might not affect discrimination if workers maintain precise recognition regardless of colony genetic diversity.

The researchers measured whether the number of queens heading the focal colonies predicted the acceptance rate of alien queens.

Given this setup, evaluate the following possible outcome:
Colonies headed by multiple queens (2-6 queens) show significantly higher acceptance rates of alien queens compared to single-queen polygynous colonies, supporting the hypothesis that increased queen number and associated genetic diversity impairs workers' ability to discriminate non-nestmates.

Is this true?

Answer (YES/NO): NO